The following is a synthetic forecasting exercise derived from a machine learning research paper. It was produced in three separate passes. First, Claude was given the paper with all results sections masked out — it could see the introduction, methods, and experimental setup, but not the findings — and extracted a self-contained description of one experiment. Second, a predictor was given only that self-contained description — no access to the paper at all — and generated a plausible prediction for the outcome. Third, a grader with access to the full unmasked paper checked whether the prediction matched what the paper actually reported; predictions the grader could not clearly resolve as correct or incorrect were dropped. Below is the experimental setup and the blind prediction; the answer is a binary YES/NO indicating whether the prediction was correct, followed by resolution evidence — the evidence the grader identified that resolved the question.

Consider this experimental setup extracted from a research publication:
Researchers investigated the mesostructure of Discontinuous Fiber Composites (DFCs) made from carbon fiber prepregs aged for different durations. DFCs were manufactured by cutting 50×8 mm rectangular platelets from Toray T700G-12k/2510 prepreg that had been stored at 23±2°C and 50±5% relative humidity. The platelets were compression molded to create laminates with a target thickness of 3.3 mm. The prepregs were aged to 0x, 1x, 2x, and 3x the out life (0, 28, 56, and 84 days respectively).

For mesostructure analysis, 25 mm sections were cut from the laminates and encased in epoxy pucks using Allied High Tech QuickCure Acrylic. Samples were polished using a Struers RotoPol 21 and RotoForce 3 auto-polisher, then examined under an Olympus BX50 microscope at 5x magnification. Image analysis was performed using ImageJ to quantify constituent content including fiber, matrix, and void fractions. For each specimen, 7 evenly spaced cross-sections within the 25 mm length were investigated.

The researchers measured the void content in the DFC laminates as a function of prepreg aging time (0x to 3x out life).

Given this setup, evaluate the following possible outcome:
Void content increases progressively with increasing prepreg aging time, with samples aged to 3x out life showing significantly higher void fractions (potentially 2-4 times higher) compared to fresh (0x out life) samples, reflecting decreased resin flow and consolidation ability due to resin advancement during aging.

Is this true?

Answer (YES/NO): NO